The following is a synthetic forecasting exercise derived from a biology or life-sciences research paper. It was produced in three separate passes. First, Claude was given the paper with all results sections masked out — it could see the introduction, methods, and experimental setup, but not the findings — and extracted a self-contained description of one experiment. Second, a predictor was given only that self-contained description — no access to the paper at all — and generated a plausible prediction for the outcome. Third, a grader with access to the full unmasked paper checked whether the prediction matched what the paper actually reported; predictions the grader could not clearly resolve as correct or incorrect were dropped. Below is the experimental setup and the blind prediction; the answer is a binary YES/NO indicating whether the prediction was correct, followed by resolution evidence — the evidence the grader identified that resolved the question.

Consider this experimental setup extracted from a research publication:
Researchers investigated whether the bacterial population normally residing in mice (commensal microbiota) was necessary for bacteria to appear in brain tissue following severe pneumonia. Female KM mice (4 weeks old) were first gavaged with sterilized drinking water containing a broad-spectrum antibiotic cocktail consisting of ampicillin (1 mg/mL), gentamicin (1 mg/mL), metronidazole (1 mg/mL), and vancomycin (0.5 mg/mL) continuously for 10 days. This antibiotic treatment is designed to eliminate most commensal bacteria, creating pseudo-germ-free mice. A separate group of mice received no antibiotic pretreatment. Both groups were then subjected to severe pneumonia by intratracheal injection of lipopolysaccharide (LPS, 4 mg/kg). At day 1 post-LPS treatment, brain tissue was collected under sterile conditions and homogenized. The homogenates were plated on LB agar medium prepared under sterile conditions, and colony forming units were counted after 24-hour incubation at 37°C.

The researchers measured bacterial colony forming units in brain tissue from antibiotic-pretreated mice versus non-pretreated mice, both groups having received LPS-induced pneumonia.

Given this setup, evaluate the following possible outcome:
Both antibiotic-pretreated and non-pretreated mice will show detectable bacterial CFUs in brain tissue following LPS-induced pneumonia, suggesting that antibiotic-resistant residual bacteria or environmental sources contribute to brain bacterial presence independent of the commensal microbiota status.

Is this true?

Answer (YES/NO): NO